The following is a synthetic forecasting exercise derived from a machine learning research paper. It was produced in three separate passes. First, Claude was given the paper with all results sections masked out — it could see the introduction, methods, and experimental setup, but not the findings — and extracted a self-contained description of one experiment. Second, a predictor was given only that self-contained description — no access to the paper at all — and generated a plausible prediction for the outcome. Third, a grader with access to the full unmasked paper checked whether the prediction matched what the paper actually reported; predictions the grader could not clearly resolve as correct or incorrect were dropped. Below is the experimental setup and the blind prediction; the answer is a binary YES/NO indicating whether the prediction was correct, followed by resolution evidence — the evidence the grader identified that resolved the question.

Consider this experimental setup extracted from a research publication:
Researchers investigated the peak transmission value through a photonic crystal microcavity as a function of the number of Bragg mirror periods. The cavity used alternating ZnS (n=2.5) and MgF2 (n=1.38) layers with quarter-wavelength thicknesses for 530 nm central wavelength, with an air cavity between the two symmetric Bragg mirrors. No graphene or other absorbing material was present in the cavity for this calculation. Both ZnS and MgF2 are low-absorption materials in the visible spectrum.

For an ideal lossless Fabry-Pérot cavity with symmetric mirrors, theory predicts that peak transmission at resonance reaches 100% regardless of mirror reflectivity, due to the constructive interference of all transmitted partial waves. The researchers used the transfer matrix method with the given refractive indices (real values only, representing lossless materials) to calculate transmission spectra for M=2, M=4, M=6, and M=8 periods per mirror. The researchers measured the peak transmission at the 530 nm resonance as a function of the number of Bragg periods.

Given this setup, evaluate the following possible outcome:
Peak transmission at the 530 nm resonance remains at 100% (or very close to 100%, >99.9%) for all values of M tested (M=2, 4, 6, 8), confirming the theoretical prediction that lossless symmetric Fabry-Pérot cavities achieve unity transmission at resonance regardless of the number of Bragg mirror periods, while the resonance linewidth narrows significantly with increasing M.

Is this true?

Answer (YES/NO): NO